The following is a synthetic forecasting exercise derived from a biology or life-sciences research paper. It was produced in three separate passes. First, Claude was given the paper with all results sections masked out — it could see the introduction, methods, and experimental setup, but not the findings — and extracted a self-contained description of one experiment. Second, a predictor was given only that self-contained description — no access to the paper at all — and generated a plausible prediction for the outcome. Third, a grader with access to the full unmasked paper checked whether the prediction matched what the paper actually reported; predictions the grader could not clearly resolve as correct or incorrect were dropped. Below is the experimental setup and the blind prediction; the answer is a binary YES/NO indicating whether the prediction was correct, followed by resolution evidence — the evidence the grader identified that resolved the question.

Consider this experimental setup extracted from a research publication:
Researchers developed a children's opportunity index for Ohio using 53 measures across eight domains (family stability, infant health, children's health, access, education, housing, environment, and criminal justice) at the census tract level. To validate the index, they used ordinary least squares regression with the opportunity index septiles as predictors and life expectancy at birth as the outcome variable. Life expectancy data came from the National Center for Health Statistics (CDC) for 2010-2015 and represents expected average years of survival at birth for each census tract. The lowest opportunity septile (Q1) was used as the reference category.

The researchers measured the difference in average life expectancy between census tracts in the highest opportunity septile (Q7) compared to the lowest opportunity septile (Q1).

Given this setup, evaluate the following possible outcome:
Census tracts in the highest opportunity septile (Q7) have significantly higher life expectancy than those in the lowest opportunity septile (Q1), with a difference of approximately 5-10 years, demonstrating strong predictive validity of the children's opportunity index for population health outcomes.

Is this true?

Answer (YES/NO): YES